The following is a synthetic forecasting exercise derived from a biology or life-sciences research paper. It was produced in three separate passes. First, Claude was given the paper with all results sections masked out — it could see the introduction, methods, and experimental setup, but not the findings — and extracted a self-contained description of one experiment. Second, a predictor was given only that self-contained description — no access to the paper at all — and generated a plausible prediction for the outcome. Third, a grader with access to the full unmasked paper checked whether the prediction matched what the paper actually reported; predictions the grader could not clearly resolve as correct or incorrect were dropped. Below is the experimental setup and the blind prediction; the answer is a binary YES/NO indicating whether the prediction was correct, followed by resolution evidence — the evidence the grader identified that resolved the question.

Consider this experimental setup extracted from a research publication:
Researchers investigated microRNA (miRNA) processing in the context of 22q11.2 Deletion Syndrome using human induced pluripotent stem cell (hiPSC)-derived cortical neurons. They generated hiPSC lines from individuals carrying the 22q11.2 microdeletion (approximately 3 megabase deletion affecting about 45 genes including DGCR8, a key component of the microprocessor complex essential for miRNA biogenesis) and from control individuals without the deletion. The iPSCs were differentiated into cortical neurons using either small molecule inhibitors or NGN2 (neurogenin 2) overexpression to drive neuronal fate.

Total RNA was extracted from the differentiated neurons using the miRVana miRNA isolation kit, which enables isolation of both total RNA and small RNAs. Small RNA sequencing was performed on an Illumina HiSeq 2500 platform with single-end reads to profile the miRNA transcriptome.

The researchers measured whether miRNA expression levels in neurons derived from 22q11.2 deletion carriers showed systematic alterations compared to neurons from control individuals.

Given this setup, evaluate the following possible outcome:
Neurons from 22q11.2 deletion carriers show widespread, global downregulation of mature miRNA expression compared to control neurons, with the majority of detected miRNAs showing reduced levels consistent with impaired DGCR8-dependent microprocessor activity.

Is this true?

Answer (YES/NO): NO